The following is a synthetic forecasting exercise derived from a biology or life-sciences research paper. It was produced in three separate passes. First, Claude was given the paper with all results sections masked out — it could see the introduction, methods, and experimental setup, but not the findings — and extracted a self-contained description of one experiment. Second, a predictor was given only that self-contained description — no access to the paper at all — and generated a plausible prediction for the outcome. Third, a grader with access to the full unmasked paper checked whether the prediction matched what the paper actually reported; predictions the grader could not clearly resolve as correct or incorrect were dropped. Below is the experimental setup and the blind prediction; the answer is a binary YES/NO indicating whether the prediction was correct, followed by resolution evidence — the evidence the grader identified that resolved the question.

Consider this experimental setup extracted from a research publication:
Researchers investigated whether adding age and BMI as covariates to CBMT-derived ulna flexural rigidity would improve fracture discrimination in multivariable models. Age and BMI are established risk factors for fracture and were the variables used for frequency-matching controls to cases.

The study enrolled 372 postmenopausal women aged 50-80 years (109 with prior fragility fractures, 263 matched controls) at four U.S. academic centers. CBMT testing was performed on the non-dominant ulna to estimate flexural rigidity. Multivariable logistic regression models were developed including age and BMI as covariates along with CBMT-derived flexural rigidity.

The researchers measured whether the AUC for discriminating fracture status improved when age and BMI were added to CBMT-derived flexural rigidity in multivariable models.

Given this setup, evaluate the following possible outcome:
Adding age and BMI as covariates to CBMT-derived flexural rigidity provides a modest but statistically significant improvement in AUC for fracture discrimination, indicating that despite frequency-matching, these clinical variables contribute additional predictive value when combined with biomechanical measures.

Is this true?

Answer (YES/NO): NO